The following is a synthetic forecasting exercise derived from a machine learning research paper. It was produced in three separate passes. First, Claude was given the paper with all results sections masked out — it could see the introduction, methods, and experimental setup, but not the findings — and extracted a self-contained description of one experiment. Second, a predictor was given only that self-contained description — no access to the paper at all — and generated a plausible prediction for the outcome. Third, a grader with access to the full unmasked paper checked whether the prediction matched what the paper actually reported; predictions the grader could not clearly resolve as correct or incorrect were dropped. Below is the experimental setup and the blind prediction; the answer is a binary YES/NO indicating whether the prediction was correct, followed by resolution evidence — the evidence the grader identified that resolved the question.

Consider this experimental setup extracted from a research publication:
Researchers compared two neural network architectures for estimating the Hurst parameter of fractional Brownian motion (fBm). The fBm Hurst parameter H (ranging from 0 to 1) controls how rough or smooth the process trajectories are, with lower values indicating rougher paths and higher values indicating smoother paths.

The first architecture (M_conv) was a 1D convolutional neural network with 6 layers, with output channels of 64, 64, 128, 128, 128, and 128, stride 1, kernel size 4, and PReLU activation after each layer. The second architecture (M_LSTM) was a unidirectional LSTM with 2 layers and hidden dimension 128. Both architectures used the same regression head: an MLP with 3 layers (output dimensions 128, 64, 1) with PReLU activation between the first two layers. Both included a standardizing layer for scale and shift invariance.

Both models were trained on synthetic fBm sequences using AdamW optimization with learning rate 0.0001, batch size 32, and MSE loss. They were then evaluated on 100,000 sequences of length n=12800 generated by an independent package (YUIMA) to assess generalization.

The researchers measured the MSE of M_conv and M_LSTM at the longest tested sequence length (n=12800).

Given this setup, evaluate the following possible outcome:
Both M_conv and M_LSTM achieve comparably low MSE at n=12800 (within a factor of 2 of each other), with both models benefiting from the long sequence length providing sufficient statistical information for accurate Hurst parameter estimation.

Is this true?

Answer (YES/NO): YES